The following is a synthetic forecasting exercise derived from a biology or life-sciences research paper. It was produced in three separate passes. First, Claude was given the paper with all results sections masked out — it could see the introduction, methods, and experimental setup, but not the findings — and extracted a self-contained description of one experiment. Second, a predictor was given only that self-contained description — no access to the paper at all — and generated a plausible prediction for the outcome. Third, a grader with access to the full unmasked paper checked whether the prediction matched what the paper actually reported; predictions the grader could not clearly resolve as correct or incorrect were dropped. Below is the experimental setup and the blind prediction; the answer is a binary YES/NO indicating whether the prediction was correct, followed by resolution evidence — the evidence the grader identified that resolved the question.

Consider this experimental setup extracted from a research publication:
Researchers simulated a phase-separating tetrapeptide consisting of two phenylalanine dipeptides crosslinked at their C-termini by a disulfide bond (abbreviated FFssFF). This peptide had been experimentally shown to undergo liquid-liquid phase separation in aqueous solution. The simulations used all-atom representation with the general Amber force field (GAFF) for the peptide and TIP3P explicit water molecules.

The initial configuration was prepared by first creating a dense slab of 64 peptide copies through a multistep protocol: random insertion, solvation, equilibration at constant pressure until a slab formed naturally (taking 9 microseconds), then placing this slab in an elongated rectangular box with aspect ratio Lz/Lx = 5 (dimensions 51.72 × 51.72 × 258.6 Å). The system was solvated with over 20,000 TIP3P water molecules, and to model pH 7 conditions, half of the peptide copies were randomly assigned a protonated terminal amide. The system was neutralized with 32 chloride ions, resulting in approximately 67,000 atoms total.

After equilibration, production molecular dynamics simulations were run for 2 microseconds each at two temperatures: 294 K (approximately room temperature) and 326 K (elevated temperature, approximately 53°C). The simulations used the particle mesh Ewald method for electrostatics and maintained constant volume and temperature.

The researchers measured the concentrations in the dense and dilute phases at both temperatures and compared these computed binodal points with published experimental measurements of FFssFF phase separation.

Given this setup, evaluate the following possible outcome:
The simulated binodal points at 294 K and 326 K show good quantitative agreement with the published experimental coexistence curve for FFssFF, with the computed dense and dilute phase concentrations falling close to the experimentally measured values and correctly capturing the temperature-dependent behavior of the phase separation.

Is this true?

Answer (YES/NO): NO